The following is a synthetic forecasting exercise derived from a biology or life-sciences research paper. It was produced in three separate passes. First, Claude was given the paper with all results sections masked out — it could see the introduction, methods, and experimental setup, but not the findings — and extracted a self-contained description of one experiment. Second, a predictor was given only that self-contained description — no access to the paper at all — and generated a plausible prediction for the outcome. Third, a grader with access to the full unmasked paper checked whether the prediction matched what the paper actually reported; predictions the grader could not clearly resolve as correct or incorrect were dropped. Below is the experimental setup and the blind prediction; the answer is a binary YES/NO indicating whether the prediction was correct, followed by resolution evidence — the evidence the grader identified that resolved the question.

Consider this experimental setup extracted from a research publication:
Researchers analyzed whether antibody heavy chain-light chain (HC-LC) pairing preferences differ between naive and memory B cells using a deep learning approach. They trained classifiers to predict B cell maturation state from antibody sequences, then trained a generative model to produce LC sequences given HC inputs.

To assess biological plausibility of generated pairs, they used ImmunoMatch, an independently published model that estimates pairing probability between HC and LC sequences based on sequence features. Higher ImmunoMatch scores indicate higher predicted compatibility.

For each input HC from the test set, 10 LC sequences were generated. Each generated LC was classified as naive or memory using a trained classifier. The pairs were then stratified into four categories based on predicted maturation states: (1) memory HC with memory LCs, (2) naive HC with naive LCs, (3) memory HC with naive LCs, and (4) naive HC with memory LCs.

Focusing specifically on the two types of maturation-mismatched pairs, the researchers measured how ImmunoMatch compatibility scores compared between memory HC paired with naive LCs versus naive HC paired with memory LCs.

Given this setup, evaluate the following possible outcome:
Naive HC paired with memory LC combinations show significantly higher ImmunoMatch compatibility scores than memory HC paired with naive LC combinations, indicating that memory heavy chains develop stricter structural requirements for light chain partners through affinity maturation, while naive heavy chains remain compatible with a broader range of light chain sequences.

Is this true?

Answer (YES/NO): YES